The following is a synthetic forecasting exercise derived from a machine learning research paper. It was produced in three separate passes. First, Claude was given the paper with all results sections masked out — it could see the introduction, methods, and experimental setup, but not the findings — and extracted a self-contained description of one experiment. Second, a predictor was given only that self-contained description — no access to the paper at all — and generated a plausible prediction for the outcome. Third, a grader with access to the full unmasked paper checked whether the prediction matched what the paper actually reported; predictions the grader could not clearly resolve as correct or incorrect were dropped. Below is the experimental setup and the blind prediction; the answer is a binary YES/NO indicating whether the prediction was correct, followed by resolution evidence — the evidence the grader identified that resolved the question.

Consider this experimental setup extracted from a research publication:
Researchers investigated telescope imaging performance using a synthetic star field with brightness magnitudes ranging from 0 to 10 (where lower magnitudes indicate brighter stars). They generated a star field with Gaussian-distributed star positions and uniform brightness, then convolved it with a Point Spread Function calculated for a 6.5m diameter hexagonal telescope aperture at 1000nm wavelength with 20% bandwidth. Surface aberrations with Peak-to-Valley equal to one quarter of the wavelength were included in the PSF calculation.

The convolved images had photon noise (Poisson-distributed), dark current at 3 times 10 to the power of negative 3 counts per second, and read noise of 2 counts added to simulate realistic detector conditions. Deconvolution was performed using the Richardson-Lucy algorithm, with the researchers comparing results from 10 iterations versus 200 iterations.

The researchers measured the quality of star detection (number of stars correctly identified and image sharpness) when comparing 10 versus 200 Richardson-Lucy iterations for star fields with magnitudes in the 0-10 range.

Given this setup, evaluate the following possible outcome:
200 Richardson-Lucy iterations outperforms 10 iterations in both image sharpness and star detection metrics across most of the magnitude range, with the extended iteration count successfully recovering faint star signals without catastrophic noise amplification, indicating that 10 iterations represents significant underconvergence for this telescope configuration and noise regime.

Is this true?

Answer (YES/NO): YES